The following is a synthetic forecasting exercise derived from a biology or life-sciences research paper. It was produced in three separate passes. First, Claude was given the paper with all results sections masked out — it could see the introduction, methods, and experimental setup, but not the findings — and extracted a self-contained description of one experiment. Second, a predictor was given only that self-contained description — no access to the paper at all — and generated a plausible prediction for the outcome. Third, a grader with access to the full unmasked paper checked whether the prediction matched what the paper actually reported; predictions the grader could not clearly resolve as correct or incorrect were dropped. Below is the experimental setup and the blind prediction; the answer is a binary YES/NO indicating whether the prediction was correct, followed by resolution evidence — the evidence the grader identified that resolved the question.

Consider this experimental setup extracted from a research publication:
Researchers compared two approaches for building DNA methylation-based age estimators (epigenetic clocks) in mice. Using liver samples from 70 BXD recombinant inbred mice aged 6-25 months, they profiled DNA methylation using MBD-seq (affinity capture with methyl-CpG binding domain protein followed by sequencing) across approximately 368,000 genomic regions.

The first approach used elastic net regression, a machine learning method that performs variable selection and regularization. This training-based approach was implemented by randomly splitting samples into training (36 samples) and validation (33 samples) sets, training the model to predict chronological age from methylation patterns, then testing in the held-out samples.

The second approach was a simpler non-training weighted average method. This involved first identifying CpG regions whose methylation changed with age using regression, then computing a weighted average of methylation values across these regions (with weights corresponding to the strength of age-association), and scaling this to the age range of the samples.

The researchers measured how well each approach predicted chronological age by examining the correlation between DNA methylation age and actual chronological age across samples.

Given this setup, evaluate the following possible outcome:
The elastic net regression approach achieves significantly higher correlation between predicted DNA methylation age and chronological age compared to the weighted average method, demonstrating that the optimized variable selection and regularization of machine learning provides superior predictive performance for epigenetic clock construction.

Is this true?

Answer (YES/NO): NO